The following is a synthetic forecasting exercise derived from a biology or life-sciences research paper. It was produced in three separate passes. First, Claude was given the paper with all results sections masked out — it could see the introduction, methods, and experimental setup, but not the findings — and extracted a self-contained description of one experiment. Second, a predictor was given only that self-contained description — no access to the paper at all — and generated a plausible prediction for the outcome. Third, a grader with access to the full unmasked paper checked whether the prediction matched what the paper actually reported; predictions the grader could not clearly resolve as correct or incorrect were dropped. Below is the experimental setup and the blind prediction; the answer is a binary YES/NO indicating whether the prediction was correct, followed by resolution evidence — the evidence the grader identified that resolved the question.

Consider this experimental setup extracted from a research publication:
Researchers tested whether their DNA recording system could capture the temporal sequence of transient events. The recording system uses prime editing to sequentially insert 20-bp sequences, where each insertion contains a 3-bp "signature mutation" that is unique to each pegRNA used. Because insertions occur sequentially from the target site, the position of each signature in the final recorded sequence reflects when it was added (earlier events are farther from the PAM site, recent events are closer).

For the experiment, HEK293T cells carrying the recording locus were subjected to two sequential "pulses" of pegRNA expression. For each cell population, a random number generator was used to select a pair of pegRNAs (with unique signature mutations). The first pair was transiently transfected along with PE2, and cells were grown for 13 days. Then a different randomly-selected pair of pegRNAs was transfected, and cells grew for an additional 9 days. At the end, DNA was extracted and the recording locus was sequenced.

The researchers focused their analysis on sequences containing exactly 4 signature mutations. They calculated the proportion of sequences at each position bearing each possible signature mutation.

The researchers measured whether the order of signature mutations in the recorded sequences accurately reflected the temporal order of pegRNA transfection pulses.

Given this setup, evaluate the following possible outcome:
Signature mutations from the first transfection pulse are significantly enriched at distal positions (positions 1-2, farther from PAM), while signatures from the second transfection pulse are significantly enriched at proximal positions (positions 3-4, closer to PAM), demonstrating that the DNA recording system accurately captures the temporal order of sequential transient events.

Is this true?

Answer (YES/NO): YES